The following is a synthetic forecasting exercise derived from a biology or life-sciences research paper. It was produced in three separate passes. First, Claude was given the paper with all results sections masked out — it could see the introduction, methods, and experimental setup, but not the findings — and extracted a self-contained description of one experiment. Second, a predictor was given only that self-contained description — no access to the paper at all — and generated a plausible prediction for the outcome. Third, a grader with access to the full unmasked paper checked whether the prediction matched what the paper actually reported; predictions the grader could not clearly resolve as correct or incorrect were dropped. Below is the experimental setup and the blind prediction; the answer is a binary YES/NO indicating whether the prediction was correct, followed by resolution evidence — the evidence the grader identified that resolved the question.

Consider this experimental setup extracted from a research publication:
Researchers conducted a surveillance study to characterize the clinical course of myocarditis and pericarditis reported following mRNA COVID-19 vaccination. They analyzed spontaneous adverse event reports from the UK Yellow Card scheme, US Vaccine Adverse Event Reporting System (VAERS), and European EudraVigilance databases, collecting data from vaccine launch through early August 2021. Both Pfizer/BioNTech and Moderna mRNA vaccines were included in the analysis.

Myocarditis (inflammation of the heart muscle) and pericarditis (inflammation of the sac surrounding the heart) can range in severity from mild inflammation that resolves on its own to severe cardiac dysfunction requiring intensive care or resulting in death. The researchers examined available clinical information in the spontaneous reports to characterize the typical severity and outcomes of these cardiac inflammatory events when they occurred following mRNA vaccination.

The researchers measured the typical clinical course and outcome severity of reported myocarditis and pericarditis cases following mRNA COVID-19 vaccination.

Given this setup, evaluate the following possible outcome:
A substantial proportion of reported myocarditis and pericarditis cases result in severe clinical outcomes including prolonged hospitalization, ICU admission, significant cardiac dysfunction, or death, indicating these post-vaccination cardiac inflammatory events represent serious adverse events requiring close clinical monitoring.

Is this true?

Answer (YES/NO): NO